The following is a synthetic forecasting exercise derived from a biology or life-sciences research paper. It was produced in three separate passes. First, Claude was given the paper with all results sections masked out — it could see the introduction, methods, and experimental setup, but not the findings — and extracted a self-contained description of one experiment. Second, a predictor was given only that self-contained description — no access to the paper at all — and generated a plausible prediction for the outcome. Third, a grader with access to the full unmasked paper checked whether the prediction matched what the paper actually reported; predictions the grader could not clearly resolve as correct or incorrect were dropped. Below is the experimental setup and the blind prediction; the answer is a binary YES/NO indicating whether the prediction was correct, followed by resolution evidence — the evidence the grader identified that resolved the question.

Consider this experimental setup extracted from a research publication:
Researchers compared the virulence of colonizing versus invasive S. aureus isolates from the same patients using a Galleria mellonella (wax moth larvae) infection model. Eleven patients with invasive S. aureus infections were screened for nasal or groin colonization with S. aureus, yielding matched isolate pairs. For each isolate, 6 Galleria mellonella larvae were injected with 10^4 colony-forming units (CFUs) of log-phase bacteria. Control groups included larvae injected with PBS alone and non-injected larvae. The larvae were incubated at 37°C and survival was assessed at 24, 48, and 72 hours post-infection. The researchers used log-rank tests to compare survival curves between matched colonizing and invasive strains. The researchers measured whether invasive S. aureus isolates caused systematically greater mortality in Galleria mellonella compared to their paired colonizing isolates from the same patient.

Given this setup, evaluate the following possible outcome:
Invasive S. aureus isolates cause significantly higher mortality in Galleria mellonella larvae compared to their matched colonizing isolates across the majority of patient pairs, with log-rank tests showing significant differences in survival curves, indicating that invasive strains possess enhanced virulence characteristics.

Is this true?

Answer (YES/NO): NO